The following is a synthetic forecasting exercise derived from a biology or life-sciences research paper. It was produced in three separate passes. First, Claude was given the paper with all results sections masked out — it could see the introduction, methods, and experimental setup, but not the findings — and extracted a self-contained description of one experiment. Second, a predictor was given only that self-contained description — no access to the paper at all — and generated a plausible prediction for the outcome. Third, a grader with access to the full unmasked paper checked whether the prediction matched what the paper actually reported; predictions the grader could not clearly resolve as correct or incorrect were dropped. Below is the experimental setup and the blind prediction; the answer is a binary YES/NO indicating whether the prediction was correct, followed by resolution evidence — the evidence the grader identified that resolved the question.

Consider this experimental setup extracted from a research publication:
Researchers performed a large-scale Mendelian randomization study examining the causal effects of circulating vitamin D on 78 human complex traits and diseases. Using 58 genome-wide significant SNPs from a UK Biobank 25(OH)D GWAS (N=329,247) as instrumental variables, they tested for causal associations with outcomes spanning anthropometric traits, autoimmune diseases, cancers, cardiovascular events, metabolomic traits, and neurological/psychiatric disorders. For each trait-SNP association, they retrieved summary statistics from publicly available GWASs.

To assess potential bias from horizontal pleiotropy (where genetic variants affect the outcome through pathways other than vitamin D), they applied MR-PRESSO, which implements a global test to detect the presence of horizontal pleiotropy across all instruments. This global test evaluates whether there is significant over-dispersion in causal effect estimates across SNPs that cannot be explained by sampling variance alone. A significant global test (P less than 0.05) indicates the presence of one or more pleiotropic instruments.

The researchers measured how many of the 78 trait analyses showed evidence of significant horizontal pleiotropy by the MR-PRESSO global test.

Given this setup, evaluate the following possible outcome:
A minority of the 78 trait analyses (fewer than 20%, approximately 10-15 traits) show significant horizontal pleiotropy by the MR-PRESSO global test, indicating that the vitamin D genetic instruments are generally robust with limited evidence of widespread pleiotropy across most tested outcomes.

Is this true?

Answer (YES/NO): NO